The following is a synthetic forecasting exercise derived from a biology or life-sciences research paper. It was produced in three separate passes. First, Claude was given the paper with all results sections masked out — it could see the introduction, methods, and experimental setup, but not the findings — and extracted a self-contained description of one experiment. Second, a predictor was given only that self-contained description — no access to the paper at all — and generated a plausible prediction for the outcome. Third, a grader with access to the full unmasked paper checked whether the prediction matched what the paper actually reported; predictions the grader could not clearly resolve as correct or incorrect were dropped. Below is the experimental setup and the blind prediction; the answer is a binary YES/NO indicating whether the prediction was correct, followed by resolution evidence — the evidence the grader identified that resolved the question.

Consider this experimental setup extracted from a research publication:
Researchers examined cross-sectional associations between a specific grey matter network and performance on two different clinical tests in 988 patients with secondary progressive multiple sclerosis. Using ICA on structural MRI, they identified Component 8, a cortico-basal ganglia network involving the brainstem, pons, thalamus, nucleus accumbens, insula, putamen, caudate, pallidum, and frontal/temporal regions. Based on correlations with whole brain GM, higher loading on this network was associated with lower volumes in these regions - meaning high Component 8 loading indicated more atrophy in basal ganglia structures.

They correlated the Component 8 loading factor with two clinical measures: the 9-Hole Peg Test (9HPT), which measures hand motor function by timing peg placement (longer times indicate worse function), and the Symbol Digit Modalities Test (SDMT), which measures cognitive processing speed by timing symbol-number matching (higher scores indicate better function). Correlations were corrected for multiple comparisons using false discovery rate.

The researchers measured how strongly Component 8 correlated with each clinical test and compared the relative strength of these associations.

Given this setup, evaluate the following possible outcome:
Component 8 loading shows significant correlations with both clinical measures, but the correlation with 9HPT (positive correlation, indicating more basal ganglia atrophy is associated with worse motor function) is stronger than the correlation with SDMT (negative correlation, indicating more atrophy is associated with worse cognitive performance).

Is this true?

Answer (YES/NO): NO